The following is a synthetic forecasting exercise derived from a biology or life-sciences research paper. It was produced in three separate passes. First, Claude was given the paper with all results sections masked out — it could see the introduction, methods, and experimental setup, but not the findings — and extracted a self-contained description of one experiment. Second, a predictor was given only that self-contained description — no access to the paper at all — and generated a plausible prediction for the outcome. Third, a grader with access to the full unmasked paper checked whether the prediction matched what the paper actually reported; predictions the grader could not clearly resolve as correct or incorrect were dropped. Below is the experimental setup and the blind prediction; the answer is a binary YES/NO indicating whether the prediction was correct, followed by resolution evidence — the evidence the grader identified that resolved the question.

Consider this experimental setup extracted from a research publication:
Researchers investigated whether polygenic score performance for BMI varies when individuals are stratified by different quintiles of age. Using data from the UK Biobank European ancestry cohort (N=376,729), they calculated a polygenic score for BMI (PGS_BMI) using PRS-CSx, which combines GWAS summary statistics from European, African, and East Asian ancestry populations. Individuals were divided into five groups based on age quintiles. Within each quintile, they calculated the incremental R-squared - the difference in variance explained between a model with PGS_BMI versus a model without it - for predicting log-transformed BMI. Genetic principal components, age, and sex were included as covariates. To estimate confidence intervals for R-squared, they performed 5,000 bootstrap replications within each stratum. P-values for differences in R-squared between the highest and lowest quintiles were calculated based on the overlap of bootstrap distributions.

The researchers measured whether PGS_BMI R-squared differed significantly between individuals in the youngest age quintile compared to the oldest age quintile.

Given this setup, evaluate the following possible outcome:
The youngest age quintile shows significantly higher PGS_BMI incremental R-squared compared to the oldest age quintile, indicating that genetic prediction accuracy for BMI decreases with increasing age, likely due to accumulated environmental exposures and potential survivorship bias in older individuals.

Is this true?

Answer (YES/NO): YES